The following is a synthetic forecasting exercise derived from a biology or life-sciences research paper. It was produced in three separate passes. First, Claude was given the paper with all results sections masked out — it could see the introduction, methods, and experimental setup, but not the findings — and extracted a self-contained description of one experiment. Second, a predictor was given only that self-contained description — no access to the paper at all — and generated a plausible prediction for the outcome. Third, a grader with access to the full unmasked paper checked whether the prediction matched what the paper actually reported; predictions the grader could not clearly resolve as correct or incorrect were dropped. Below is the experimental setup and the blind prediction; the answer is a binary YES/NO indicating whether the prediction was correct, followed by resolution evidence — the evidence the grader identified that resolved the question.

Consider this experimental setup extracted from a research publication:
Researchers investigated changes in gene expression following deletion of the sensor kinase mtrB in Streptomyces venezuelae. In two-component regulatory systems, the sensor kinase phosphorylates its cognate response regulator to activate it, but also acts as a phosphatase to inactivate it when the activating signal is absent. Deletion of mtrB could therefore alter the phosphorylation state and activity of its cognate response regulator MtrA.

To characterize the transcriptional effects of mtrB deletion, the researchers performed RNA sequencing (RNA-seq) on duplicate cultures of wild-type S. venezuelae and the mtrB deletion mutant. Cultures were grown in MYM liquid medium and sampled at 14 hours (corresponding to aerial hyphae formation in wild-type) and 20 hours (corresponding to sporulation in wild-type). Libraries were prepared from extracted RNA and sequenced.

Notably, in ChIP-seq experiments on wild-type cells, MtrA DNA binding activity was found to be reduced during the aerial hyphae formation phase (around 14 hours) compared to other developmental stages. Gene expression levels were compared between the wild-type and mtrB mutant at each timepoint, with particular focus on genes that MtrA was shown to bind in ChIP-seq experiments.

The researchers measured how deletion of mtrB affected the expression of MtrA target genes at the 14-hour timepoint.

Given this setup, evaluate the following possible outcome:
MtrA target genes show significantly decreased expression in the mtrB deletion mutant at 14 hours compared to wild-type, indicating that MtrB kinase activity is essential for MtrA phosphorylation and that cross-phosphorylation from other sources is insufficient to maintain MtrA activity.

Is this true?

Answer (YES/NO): NO